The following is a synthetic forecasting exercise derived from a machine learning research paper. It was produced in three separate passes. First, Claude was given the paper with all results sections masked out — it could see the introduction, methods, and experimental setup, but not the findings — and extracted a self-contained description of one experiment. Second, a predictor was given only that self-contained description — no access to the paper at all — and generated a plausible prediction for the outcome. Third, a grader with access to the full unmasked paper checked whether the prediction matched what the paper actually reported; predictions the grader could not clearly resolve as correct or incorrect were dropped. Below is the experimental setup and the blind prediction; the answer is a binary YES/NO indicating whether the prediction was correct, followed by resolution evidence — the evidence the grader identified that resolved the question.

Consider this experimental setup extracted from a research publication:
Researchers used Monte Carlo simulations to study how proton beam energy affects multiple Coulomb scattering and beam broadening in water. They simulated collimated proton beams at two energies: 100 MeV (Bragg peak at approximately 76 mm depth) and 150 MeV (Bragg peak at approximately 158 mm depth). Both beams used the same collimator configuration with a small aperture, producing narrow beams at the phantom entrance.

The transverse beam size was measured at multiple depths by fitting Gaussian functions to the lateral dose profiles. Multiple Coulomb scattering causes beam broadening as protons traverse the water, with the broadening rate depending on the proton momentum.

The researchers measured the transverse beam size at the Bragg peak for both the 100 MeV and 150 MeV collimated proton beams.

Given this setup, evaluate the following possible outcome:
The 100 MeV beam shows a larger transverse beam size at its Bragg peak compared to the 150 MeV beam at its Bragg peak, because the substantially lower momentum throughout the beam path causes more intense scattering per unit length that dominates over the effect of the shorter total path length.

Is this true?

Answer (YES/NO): NO